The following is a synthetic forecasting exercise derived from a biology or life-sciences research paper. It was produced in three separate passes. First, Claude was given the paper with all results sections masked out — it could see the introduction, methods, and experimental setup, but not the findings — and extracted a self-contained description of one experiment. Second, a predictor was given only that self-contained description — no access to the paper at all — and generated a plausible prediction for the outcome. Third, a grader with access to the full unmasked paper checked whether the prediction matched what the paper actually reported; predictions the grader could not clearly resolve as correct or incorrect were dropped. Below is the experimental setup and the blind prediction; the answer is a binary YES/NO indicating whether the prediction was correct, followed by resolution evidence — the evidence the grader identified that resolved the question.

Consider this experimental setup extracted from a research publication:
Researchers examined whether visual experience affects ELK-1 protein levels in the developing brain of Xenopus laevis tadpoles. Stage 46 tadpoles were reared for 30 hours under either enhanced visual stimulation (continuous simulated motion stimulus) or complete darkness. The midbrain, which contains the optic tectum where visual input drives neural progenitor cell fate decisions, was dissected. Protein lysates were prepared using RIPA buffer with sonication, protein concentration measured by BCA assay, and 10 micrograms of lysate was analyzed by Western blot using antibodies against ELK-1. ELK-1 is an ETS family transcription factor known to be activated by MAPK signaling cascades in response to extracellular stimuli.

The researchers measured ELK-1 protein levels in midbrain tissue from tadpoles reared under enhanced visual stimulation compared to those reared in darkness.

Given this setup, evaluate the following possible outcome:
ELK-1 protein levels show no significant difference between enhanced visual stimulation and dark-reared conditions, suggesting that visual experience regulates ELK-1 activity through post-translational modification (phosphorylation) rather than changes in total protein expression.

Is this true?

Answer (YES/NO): NO